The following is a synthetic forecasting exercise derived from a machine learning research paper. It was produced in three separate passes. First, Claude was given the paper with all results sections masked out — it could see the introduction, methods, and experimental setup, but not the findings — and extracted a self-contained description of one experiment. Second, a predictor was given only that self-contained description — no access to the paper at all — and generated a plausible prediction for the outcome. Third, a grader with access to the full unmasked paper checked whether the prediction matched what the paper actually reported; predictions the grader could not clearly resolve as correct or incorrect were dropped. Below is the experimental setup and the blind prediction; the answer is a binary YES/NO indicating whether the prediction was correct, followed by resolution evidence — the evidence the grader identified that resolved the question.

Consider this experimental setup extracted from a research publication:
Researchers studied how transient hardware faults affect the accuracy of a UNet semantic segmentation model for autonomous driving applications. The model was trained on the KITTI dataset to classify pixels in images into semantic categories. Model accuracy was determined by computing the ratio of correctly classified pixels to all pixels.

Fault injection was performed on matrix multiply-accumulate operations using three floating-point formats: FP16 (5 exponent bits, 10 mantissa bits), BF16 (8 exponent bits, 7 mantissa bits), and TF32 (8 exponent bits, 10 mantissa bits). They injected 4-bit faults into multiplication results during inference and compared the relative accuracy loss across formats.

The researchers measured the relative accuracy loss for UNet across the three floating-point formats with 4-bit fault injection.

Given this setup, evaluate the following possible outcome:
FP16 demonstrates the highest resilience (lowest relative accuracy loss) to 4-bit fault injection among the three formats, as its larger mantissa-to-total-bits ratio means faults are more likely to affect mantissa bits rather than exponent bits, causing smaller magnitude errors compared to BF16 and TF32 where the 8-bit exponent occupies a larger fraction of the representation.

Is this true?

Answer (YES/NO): YES